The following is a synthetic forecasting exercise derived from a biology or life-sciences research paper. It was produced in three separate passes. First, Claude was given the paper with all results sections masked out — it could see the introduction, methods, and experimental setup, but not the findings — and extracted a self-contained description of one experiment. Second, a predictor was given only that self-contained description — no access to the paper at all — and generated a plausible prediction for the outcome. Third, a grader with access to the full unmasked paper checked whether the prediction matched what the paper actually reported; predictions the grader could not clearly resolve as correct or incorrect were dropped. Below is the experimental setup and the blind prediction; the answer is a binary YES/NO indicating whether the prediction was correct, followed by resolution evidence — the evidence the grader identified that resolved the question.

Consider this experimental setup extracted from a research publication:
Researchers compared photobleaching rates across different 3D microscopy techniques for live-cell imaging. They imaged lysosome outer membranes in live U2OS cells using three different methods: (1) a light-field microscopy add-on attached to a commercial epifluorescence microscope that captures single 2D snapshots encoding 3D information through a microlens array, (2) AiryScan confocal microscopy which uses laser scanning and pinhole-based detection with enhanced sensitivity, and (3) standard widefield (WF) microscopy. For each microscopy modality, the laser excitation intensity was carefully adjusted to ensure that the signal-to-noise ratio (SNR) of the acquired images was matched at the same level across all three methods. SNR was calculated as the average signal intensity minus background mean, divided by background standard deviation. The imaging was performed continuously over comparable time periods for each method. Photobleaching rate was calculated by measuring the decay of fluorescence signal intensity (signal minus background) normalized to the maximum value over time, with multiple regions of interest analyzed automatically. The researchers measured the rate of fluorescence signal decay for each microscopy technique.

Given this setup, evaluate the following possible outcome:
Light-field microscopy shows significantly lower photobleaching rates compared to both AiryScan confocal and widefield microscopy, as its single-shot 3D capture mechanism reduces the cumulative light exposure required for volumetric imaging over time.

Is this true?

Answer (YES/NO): YES